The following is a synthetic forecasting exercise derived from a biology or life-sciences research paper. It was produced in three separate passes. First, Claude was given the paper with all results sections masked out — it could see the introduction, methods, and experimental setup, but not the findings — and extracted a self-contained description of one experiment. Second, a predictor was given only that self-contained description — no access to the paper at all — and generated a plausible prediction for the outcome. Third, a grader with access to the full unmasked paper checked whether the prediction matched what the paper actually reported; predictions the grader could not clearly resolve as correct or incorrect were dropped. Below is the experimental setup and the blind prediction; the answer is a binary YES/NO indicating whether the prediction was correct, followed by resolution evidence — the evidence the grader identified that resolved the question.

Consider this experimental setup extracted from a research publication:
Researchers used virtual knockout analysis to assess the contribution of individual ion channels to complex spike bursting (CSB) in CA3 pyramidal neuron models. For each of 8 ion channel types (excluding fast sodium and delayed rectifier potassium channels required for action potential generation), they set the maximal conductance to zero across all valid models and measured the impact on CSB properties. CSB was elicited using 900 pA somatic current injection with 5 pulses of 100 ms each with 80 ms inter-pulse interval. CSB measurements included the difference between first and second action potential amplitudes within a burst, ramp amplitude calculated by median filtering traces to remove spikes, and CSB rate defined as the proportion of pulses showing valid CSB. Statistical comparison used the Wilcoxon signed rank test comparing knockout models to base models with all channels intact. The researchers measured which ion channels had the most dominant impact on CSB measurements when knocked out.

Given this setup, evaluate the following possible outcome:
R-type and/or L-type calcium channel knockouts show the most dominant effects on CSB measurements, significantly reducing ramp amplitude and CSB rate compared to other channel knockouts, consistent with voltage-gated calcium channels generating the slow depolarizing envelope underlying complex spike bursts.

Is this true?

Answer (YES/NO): NO